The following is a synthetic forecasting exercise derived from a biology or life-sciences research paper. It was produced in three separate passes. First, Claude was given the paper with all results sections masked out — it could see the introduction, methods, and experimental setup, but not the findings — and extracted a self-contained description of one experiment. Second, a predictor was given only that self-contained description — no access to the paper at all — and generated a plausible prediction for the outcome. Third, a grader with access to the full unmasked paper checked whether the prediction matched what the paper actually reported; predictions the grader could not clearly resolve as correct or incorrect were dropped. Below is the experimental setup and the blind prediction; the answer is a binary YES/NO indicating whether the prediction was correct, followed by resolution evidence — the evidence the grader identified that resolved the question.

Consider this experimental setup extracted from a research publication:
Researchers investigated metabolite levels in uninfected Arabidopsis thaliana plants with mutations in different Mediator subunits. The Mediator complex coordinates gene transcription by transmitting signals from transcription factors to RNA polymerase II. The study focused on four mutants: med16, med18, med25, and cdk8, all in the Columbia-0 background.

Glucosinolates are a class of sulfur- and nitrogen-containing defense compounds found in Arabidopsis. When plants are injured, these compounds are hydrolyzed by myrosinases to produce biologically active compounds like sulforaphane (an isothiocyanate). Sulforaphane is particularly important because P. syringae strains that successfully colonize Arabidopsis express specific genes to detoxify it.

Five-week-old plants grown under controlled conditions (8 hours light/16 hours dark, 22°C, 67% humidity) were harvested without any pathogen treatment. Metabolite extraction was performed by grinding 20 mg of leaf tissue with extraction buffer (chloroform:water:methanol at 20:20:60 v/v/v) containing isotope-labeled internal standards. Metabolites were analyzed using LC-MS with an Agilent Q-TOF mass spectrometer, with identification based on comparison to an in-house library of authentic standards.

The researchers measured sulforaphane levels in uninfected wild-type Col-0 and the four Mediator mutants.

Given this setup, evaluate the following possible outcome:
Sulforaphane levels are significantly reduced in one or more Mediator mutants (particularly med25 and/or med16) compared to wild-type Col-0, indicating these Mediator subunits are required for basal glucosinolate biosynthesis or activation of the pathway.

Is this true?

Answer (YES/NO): NO